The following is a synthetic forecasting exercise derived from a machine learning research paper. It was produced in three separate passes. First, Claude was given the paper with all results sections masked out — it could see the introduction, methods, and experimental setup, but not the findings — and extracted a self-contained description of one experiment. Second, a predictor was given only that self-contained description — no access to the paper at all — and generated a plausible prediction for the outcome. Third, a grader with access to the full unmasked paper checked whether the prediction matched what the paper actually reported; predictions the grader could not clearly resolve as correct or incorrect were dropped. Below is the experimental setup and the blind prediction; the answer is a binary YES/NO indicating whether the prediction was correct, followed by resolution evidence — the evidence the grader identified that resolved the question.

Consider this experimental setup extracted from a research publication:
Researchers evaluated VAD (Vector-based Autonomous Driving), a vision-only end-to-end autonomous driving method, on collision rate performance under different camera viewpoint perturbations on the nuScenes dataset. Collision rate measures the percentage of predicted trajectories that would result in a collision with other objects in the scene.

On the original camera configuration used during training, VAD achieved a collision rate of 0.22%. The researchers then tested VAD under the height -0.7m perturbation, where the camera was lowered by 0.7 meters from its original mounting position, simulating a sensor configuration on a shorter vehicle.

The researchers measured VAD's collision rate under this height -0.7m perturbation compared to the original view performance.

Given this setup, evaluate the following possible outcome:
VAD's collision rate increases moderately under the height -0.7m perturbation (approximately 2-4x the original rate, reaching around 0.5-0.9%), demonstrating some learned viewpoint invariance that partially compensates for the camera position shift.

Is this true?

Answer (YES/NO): NO